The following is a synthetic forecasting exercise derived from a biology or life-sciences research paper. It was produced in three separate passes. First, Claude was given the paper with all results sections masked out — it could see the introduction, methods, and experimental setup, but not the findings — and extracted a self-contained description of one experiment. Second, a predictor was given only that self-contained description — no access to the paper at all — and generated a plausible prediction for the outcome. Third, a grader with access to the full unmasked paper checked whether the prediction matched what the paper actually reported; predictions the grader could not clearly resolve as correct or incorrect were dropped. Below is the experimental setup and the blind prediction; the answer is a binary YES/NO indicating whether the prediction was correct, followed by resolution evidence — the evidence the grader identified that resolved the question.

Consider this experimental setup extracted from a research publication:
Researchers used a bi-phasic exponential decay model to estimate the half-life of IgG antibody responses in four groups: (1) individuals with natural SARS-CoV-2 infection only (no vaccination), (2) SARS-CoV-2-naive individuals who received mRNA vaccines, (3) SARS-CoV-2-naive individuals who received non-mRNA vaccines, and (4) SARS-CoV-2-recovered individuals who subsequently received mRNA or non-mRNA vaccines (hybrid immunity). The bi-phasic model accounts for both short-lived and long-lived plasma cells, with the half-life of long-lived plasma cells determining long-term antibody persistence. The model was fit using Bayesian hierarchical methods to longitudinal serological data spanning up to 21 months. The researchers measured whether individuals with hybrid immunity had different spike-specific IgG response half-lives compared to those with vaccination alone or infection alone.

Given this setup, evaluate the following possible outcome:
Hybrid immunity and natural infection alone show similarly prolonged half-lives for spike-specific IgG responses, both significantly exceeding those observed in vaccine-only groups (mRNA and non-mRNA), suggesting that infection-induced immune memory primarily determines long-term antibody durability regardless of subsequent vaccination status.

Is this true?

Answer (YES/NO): NO